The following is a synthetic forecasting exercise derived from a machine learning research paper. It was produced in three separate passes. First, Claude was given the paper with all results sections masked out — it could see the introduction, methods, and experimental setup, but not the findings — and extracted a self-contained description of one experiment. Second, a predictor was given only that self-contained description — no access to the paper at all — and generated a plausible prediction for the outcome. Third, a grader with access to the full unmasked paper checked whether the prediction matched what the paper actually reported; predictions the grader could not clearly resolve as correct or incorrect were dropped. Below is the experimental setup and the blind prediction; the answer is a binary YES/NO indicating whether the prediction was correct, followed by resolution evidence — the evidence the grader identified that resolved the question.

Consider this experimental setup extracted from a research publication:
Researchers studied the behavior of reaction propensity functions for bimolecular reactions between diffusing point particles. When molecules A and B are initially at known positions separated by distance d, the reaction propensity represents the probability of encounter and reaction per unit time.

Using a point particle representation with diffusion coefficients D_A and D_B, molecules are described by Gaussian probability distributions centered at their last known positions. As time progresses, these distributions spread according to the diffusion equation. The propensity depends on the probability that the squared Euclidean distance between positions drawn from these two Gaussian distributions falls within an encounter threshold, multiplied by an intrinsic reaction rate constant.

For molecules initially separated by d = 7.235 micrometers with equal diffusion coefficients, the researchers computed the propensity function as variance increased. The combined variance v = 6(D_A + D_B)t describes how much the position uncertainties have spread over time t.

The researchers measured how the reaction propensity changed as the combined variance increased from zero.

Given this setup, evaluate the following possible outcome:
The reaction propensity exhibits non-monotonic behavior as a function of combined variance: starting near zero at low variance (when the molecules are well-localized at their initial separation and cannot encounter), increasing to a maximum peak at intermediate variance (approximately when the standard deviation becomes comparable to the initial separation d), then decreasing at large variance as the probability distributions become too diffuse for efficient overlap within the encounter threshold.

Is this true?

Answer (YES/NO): YES